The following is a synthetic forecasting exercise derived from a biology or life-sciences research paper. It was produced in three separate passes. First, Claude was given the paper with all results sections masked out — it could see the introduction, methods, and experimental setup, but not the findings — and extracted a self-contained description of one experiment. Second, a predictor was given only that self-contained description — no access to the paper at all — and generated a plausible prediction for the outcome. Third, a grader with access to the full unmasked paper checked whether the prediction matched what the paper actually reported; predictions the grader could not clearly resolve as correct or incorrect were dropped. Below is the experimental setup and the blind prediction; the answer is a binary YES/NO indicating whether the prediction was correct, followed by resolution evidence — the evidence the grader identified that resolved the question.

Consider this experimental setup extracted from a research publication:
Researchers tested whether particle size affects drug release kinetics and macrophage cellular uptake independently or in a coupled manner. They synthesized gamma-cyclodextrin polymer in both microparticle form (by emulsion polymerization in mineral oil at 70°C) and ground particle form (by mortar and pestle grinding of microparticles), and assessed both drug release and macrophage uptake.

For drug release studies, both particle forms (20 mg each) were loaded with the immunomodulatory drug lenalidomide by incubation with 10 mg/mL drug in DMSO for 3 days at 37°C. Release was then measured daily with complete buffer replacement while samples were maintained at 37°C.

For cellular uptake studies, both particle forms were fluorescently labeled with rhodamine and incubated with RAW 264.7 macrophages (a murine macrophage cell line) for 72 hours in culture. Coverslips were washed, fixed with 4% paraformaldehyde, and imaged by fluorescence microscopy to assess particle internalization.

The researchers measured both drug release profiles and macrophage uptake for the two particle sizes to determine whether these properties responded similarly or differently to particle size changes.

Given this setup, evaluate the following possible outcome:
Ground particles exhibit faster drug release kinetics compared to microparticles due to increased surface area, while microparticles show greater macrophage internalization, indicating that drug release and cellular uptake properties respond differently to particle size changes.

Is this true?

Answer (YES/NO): NO